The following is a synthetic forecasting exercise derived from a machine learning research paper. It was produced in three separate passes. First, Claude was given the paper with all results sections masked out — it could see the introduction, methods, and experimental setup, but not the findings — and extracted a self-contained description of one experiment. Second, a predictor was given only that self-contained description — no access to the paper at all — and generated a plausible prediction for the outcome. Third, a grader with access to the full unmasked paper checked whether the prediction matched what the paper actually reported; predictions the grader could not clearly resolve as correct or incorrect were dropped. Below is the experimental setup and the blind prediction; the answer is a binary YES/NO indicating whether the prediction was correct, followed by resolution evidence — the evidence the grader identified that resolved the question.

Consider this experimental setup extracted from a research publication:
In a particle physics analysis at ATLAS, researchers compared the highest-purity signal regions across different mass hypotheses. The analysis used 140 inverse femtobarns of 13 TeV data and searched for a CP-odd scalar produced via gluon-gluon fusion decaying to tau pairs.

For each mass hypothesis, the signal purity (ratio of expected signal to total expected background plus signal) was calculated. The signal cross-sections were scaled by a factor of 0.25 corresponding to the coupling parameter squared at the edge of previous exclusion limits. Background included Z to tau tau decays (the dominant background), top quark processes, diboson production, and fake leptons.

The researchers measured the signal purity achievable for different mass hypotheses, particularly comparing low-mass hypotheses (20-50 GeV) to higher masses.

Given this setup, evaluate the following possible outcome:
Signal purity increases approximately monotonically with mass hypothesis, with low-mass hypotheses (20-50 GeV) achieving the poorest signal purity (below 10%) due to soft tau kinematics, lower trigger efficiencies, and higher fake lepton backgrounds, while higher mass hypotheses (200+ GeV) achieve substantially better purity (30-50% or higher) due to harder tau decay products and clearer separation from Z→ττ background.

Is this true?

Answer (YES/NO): NO